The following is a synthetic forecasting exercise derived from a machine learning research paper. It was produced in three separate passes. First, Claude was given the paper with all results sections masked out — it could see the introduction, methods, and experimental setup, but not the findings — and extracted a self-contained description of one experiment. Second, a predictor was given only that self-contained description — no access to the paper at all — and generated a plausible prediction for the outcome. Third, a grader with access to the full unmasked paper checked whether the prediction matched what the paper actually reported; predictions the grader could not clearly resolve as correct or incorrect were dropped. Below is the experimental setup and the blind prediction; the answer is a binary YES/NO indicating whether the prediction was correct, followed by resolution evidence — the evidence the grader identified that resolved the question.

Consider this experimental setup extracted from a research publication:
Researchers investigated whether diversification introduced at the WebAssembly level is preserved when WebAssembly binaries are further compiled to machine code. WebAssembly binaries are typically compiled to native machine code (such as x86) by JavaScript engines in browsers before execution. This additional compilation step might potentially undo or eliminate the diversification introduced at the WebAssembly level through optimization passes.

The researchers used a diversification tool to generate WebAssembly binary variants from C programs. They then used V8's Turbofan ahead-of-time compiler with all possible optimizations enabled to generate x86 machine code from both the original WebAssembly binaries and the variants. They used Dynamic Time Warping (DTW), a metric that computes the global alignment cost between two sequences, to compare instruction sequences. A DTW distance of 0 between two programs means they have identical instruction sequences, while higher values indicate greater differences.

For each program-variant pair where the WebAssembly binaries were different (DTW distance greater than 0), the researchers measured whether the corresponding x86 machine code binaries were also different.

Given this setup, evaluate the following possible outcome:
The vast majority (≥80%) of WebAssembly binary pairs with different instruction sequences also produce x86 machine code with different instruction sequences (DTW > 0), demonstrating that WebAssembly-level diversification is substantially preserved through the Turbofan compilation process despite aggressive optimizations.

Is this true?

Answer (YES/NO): YES